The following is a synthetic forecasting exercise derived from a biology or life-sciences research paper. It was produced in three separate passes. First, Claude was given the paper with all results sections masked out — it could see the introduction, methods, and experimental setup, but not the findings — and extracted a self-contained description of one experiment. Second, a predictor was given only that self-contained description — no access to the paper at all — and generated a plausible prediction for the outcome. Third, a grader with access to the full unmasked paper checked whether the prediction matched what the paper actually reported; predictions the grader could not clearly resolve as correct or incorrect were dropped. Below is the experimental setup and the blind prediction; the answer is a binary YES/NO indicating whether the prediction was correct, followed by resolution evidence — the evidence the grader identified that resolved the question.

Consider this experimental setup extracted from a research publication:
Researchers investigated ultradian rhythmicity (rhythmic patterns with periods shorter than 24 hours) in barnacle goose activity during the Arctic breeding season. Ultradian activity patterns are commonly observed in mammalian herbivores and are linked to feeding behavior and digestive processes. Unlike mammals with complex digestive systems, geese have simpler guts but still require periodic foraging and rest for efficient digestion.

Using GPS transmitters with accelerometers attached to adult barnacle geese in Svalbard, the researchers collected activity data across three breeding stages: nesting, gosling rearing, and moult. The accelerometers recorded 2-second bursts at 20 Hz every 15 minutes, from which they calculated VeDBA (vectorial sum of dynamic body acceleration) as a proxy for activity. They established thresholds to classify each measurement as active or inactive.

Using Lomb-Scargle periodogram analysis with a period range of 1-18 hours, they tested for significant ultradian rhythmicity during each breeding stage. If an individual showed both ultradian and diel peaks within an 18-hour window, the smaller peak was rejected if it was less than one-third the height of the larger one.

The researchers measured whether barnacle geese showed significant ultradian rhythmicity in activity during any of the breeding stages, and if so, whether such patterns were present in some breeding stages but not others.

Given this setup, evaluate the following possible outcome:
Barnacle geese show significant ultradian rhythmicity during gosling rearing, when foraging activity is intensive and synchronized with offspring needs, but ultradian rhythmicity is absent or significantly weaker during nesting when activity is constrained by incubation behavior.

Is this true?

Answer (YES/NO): NO